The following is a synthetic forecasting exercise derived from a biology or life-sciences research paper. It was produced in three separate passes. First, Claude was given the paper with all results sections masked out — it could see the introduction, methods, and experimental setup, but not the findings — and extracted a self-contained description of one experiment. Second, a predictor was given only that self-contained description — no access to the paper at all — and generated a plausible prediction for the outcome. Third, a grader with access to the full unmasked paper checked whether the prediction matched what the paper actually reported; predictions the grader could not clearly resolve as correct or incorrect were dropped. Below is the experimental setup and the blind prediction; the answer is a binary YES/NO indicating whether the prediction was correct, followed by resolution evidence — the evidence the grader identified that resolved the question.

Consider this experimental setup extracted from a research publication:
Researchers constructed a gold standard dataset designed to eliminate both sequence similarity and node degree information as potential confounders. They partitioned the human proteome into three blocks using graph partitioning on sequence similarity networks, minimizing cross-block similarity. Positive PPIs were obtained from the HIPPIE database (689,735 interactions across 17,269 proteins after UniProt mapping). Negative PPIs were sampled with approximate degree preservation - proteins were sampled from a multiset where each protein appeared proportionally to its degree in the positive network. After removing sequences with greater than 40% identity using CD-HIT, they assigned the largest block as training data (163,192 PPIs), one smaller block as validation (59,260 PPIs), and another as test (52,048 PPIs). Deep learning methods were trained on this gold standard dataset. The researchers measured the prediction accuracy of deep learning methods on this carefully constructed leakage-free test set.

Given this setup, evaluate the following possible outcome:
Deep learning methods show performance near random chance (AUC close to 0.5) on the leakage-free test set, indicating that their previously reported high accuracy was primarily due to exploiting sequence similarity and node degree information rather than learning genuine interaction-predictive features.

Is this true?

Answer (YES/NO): YES